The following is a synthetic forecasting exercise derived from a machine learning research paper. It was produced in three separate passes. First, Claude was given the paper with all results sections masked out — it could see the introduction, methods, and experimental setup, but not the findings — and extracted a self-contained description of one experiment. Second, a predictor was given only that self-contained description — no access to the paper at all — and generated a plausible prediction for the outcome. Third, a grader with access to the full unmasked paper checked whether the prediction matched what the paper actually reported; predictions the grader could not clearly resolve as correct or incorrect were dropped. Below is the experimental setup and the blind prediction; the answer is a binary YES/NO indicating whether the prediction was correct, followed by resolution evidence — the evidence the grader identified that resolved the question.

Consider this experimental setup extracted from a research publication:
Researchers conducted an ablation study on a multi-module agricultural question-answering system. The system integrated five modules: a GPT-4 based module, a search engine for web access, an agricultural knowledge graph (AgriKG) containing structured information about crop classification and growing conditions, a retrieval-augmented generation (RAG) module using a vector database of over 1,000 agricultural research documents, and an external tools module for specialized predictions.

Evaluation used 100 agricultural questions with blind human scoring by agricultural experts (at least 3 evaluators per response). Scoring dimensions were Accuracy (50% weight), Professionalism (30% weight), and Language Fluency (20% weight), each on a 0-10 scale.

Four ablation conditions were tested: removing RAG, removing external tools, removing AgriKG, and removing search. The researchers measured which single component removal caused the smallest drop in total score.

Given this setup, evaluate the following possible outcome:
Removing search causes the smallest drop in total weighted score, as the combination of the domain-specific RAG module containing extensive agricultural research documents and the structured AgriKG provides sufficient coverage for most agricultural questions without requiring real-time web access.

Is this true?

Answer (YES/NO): NO